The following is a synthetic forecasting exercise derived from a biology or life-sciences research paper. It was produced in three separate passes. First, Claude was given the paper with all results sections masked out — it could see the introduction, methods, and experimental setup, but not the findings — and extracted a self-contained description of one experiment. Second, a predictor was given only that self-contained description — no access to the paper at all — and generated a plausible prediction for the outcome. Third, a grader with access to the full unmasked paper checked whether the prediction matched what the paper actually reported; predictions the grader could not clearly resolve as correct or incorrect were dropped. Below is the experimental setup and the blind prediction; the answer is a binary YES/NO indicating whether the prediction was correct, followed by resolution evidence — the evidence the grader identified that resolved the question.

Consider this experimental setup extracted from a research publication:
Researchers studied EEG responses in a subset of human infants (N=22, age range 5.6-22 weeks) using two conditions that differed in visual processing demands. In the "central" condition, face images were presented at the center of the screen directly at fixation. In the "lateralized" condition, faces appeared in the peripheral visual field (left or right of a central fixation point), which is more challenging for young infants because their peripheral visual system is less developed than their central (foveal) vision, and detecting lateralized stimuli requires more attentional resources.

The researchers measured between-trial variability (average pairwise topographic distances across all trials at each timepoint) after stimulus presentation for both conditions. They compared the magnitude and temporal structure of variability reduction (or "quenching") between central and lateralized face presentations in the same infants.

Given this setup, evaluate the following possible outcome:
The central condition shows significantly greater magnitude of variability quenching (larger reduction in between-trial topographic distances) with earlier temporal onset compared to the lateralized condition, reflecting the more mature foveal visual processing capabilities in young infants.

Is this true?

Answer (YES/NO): NO